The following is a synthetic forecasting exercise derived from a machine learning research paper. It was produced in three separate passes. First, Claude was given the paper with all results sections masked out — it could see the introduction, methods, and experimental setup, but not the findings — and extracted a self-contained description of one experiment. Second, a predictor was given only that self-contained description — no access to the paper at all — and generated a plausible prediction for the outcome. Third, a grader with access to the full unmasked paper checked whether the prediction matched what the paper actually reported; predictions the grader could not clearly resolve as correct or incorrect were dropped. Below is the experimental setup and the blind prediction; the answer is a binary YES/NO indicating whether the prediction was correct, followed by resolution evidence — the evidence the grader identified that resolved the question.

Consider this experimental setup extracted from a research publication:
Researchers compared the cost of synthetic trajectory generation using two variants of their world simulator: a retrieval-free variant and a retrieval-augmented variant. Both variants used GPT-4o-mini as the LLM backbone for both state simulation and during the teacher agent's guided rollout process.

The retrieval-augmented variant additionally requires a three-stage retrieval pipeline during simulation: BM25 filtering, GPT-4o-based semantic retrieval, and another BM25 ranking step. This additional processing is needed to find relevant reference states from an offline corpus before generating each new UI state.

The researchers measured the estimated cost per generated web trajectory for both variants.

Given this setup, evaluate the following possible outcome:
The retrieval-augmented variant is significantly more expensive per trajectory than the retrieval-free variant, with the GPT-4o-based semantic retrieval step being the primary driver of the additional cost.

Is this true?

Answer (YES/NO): NO